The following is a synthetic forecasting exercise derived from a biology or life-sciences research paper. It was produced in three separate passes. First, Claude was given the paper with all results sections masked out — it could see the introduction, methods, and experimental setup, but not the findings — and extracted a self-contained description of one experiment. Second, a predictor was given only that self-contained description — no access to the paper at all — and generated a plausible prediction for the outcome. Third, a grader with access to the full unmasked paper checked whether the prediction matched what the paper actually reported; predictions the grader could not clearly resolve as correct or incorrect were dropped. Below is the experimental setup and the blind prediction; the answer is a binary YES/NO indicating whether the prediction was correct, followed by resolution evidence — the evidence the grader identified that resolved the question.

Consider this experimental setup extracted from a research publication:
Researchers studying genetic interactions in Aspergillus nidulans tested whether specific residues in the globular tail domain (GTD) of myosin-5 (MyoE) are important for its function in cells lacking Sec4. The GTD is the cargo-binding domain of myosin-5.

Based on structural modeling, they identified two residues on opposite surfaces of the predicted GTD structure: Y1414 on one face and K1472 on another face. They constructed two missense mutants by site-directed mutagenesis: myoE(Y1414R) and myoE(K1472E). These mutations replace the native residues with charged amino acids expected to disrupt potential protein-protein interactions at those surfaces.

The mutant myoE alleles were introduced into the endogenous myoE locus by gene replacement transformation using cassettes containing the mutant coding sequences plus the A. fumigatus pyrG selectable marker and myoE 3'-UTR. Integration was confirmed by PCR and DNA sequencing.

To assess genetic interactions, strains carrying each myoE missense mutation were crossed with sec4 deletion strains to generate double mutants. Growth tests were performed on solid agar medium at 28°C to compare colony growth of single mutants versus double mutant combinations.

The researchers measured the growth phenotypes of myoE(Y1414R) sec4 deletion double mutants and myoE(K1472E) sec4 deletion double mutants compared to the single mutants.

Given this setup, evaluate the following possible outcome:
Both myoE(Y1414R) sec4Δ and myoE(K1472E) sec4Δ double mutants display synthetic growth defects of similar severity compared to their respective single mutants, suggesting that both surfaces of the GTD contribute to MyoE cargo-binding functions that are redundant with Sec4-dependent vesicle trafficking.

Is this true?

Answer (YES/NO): NO